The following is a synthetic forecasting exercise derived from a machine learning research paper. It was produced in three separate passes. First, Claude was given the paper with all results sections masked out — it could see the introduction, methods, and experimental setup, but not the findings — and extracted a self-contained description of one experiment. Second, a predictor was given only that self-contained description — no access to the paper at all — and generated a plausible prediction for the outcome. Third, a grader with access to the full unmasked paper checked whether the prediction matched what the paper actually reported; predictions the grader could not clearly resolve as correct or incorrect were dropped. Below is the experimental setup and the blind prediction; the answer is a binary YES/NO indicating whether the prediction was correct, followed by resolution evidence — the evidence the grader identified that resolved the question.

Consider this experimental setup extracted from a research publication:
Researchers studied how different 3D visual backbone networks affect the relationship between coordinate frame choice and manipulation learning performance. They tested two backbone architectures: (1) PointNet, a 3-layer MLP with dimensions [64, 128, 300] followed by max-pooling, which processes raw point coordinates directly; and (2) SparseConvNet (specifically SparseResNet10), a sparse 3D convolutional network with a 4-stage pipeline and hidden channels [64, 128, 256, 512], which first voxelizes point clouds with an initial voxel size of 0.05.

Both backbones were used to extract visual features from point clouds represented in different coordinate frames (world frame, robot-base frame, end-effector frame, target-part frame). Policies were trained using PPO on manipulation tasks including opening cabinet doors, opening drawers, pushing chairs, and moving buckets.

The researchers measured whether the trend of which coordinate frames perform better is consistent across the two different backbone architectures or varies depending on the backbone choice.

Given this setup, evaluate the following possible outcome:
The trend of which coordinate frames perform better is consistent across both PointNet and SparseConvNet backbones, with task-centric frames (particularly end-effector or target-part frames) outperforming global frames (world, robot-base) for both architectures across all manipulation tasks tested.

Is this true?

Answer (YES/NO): NO